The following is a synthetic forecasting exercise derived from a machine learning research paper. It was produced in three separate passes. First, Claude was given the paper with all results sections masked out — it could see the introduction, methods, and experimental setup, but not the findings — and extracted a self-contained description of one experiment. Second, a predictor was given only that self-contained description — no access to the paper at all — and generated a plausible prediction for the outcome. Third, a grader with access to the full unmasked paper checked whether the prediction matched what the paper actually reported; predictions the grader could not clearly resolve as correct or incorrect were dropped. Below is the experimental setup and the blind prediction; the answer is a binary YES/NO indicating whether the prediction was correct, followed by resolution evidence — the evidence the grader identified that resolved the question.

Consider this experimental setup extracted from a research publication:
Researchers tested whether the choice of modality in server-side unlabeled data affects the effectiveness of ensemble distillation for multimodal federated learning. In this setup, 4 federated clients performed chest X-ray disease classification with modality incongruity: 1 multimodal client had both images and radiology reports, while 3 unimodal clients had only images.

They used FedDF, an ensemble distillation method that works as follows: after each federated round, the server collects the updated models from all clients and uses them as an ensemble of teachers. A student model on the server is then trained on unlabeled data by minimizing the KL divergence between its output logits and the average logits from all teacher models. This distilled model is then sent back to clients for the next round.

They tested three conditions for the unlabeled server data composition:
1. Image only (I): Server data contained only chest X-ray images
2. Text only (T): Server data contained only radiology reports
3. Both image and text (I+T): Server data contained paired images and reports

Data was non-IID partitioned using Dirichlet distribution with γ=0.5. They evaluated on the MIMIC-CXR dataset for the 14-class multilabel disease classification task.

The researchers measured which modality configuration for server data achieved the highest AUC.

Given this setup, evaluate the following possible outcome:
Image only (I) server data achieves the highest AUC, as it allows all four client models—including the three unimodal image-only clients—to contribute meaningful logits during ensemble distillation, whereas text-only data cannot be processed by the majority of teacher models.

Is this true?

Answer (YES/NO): NO